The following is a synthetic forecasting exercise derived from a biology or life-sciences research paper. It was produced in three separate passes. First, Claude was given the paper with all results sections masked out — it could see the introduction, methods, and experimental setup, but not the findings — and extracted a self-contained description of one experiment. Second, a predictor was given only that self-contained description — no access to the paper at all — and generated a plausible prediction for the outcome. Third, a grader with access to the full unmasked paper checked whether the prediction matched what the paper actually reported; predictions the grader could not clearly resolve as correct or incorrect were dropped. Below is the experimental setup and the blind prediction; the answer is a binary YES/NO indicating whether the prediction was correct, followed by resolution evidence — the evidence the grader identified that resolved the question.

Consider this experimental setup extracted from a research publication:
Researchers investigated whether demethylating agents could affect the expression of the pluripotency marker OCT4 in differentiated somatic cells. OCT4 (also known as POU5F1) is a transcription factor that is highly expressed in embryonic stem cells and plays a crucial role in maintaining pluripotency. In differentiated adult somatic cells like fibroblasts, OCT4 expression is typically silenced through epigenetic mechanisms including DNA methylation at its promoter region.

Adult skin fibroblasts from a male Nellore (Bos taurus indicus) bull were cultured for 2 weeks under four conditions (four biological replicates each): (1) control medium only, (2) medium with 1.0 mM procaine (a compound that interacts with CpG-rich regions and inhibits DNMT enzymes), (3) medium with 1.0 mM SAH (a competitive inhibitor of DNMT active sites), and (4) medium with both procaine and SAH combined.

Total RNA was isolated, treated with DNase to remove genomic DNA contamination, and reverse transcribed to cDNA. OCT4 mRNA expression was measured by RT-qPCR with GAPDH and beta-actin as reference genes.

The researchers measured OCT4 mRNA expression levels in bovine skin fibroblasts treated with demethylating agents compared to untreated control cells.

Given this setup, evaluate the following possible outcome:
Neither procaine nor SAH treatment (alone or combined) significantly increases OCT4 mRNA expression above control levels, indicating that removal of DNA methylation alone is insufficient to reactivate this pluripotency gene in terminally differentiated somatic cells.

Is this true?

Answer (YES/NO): YES